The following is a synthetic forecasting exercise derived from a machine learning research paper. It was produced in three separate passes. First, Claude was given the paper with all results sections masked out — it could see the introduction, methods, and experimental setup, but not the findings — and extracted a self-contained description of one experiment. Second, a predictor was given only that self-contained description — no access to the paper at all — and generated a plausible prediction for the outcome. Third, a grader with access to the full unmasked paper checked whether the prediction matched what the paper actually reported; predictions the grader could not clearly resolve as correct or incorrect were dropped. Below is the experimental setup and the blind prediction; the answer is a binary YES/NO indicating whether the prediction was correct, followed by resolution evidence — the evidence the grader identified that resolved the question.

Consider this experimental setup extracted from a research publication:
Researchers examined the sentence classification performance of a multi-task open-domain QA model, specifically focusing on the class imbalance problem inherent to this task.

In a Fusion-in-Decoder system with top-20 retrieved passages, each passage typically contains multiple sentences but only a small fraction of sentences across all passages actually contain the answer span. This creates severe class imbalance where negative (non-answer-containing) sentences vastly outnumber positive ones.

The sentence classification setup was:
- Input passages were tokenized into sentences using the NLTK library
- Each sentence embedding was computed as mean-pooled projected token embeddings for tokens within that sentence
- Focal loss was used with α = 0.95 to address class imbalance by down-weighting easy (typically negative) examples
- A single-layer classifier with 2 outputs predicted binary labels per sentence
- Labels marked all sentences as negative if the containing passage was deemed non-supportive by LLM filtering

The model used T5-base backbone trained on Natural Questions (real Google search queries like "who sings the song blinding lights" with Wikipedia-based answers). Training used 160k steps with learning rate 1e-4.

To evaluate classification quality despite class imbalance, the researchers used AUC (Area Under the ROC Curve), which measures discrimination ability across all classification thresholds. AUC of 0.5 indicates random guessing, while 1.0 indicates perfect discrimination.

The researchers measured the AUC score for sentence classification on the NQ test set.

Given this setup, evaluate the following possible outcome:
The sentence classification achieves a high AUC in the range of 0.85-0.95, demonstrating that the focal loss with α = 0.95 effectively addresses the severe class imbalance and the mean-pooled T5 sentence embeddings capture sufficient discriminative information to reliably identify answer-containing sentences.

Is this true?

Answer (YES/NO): NO